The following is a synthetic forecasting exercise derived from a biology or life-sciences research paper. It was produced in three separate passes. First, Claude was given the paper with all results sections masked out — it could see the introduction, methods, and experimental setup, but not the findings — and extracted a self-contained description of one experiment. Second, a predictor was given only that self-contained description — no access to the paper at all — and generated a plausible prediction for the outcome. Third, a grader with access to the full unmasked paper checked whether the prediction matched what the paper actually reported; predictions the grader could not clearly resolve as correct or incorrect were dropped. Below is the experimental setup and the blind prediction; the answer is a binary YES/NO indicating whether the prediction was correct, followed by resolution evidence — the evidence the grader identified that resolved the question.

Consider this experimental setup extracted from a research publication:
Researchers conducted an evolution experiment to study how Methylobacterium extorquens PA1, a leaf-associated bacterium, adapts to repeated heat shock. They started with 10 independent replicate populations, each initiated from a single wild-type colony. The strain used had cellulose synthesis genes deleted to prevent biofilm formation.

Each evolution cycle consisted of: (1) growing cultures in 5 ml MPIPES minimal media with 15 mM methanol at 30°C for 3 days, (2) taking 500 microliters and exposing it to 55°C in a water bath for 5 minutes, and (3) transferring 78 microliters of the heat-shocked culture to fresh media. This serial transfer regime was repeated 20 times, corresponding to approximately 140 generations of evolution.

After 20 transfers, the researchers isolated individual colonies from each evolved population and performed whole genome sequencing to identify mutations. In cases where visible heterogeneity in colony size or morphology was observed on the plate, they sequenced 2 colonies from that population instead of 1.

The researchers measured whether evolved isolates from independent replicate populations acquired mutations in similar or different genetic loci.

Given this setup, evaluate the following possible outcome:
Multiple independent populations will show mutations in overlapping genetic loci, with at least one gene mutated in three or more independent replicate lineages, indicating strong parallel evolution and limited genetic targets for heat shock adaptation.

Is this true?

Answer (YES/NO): NO